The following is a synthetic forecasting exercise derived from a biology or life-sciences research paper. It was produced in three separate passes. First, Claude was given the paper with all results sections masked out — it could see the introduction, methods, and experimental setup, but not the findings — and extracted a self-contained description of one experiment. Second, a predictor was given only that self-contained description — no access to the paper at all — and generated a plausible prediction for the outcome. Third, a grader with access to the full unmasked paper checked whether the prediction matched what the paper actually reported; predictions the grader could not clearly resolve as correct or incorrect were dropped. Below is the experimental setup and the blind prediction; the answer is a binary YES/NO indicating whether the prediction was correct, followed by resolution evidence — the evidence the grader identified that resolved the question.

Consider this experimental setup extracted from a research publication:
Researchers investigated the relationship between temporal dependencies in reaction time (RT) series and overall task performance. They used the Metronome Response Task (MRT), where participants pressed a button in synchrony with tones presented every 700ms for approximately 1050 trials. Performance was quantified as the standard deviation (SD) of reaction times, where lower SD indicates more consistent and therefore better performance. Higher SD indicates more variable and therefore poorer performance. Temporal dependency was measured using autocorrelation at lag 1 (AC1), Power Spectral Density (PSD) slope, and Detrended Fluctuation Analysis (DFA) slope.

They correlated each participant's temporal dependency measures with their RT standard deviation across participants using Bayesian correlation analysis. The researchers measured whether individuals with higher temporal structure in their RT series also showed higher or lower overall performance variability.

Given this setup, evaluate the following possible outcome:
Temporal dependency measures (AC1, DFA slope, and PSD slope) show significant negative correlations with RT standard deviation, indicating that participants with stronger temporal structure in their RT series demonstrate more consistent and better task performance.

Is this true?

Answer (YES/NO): NO